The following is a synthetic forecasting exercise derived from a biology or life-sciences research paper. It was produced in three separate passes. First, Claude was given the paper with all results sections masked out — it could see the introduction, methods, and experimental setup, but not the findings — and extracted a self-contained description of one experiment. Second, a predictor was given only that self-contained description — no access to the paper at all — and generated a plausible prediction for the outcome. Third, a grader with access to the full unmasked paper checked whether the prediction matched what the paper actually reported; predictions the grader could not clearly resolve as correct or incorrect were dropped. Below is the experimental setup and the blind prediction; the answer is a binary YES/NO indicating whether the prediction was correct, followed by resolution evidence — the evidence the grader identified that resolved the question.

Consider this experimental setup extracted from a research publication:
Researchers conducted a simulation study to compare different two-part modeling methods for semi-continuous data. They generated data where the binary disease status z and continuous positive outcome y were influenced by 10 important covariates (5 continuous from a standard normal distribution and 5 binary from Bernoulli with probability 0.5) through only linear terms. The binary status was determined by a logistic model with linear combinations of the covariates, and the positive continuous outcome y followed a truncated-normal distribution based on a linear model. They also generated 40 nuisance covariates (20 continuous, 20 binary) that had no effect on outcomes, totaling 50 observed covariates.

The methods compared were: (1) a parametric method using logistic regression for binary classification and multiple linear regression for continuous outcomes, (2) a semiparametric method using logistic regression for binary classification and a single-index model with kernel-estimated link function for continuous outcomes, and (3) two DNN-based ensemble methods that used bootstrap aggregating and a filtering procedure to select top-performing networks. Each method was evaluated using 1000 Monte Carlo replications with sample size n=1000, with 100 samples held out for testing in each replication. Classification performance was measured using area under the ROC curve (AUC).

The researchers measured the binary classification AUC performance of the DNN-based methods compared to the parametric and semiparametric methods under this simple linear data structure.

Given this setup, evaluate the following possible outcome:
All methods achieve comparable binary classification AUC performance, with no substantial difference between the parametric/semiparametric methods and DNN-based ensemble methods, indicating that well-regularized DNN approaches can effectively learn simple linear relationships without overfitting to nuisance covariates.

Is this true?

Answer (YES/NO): YES